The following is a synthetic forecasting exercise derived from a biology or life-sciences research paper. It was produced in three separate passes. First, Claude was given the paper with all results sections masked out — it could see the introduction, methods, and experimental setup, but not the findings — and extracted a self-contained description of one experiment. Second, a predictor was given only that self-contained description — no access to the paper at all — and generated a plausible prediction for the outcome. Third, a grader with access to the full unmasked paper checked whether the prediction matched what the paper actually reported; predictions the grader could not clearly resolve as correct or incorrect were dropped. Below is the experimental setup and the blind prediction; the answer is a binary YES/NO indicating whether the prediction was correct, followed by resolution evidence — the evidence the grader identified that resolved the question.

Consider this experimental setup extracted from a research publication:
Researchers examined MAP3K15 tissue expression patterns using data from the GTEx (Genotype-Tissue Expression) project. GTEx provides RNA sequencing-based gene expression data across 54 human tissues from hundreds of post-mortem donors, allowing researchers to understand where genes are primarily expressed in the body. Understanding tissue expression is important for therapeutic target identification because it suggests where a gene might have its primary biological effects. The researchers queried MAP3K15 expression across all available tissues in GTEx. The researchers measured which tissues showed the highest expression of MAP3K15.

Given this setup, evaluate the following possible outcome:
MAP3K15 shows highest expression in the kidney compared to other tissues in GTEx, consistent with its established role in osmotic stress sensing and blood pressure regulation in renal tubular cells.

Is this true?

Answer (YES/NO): NO